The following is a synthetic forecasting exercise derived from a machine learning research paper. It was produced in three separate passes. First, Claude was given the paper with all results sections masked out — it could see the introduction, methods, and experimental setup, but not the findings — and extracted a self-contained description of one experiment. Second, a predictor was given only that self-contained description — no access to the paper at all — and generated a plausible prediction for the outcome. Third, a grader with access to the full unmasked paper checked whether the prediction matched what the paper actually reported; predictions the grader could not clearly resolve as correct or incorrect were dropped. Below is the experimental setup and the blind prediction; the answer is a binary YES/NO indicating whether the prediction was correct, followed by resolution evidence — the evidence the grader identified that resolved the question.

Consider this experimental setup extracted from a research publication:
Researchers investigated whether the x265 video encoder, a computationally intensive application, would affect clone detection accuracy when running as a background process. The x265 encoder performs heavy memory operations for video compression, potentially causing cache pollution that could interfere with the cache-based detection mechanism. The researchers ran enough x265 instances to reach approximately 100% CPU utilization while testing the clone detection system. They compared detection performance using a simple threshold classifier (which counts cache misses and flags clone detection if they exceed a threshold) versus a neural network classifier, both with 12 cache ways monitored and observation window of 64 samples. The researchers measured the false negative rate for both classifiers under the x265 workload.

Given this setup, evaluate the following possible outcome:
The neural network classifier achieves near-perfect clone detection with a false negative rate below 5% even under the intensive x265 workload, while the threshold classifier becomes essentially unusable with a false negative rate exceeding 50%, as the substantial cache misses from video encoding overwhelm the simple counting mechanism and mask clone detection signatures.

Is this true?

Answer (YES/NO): NO